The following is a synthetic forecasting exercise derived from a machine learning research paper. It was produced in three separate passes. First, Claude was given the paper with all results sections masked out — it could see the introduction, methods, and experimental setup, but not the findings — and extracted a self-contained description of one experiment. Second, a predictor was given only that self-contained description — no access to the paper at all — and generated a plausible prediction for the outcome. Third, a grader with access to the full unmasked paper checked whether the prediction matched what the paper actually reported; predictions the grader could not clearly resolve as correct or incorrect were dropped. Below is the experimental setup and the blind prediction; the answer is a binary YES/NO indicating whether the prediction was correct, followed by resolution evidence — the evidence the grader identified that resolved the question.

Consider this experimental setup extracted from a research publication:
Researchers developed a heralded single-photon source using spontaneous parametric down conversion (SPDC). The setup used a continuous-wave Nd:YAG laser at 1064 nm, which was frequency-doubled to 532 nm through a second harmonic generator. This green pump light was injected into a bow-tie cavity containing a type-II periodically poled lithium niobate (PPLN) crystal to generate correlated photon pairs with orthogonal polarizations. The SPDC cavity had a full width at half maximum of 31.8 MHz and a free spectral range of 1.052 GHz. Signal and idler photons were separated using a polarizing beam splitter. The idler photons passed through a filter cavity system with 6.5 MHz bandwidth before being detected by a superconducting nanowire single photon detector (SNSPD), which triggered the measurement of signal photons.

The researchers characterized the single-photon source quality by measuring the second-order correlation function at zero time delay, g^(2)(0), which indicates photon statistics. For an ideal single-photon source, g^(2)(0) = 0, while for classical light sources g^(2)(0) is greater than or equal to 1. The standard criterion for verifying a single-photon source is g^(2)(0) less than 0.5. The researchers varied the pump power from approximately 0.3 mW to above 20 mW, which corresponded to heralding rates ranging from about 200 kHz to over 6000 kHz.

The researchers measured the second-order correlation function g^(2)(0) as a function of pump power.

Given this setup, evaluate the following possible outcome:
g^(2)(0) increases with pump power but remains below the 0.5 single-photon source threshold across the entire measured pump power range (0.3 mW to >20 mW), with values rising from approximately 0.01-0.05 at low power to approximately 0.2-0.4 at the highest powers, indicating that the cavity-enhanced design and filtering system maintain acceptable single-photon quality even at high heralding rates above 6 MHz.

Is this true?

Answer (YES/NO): NO